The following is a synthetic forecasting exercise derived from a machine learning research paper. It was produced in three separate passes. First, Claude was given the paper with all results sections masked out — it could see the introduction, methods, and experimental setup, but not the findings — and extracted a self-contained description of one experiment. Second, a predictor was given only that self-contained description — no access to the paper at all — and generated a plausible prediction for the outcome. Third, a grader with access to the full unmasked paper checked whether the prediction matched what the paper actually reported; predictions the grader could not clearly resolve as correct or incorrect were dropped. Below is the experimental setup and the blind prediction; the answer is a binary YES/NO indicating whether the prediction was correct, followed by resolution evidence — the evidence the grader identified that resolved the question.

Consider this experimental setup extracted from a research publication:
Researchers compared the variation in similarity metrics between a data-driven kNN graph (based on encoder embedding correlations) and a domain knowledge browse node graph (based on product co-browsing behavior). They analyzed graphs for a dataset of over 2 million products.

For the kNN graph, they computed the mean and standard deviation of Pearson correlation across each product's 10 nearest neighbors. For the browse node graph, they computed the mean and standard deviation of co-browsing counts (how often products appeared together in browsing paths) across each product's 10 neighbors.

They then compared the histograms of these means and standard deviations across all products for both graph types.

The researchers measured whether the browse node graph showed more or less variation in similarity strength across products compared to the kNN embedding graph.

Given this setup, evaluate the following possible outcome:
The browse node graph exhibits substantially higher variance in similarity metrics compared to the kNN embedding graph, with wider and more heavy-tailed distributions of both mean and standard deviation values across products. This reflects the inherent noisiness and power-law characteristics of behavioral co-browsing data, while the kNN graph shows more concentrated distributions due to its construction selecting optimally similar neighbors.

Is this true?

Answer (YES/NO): YES